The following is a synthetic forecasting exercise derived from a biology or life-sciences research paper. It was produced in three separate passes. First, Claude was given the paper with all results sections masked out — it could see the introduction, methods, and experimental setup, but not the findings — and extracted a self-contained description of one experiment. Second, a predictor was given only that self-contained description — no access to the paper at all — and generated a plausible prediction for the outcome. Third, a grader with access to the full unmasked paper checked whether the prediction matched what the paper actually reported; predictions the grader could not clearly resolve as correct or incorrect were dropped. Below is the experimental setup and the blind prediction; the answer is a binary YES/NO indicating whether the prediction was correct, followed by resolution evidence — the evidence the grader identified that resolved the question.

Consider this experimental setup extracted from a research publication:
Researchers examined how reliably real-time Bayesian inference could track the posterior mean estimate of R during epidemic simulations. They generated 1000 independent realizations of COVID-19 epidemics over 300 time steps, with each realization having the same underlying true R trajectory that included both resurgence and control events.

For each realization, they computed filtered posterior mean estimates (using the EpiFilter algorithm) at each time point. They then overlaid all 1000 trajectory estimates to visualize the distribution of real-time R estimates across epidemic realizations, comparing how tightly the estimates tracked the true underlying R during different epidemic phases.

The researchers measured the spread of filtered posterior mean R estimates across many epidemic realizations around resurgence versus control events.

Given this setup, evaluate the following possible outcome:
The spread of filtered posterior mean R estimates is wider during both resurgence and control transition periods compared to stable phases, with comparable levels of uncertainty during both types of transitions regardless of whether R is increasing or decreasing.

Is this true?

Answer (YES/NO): NO